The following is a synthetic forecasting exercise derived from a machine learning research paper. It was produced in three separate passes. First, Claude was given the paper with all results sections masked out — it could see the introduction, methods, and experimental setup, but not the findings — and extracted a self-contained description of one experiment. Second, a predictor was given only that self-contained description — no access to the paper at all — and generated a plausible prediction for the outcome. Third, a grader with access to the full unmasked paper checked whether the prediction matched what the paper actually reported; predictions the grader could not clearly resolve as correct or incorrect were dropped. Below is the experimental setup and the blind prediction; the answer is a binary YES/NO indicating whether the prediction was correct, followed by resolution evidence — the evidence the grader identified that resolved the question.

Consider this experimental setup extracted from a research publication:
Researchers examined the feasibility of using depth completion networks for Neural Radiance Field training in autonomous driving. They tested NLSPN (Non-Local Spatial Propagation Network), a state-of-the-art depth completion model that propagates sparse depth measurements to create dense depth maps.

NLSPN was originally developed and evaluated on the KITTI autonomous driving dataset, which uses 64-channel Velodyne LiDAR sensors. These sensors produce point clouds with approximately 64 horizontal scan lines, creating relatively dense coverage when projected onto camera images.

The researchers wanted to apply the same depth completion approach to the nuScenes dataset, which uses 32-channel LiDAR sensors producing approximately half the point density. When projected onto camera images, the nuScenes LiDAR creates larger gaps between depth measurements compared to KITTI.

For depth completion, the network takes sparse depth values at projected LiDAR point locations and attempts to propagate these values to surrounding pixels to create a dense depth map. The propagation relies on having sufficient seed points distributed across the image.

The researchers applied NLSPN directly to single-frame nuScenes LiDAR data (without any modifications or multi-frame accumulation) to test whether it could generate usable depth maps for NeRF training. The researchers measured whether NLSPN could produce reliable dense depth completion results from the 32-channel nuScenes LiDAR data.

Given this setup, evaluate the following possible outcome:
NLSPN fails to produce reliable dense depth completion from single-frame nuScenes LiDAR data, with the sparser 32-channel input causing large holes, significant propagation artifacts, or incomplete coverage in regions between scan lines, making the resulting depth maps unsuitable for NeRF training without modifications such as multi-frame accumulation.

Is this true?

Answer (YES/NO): YES